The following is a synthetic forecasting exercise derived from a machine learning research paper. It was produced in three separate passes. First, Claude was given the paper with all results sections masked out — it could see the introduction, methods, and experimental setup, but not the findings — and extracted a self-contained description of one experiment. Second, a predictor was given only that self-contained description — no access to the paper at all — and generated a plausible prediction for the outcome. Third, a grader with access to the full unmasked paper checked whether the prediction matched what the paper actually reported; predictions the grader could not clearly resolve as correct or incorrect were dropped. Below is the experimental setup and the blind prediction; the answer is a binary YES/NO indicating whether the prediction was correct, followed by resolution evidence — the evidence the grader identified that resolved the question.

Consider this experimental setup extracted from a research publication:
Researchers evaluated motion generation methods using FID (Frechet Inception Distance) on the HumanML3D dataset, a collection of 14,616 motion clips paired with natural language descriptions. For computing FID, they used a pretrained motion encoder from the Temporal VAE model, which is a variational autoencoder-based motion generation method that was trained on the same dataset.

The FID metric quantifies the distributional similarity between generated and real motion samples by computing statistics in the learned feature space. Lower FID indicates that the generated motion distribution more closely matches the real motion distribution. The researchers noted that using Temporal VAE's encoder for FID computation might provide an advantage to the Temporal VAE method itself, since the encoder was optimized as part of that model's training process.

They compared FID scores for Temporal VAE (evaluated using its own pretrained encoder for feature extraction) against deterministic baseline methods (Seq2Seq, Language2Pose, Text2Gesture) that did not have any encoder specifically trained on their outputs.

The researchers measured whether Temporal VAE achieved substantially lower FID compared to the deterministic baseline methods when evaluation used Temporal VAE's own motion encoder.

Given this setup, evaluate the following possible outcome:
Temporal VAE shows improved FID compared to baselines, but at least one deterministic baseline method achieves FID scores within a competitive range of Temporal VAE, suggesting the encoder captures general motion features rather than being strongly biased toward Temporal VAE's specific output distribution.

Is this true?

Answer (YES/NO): NO